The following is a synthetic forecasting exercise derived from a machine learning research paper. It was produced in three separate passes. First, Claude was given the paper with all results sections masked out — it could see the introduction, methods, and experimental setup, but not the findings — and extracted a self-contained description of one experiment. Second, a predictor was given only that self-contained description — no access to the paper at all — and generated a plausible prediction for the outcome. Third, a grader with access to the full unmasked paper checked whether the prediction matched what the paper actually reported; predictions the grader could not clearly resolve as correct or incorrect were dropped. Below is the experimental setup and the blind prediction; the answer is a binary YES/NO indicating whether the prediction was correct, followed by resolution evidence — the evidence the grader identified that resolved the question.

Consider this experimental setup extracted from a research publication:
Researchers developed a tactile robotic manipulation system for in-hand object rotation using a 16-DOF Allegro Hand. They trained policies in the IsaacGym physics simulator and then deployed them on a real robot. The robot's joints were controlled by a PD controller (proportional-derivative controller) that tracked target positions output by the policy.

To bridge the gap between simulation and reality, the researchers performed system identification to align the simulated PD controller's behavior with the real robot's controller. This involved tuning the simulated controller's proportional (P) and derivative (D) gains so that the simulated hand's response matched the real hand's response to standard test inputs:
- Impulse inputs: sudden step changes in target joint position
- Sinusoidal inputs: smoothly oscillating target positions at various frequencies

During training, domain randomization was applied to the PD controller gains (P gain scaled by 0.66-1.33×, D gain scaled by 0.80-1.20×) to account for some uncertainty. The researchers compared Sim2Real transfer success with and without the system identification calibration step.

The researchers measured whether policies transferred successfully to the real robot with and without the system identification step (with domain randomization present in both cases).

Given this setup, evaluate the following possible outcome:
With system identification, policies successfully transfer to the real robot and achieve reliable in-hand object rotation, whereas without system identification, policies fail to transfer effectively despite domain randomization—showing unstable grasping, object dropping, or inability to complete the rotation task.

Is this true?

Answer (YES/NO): YES